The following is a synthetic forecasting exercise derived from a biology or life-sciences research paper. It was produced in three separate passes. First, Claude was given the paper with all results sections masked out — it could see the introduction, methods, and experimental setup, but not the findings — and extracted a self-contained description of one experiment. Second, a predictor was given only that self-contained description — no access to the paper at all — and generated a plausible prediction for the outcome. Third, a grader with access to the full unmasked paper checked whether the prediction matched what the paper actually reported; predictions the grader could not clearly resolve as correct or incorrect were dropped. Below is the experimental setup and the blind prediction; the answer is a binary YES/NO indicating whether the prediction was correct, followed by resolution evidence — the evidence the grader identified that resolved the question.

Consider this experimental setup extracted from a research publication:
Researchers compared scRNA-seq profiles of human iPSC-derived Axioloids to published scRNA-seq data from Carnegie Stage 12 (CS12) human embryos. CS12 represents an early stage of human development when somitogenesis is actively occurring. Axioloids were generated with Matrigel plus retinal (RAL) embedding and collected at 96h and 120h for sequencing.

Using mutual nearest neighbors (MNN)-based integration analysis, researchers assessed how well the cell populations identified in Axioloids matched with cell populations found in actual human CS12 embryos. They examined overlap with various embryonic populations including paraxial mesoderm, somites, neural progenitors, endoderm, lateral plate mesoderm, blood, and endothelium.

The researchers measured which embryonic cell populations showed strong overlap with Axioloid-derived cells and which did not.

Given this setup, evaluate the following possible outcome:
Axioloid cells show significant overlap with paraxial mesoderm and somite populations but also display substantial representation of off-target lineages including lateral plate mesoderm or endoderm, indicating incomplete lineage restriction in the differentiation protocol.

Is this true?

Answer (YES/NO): NO